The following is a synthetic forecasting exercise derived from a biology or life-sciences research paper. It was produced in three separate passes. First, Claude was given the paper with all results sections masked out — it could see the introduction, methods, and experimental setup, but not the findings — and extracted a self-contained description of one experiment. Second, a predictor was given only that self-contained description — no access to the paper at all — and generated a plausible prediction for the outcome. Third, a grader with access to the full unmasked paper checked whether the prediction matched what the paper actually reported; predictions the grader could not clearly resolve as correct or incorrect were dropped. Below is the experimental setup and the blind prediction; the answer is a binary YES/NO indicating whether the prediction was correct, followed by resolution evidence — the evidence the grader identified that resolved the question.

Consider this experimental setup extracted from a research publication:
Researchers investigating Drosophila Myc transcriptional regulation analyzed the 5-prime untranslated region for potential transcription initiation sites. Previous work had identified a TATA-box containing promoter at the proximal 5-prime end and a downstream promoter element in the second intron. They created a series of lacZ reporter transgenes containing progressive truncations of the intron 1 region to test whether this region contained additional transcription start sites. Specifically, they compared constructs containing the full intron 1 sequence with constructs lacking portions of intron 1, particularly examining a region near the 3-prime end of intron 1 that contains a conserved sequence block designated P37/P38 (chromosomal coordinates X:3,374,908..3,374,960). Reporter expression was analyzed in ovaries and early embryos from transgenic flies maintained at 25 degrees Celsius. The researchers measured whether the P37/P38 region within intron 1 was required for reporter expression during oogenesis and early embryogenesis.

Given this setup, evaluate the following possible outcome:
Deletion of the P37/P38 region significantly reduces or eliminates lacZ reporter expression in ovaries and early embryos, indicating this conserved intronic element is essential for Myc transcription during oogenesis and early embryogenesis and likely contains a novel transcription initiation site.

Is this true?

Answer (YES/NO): YES